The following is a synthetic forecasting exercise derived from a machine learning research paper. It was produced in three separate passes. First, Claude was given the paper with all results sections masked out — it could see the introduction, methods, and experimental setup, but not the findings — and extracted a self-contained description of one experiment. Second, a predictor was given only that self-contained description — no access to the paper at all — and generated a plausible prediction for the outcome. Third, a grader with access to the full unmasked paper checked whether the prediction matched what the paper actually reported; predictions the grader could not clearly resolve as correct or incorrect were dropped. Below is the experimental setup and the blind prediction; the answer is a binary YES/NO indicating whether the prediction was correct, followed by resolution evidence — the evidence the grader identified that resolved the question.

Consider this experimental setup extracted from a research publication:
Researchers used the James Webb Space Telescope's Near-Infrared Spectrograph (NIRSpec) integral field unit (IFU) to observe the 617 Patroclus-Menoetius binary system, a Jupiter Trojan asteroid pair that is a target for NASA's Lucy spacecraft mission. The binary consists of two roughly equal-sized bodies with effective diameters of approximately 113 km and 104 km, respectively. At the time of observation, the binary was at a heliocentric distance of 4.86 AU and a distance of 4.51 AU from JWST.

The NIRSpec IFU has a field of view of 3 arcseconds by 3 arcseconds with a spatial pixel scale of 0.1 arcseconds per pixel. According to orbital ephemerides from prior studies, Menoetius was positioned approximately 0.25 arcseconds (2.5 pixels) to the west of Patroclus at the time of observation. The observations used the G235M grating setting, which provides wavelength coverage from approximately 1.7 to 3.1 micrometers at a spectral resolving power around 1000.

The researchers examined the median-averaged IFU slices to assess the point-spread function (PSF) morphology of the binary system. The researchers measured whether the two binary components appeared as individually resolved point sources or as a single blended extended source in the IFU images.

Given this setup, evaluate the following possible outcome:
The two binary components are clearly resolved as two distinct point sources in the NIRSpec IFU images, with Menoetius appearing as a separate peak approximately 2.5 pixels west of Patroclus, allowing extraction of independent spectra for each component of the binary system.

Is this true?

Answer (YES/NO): NO